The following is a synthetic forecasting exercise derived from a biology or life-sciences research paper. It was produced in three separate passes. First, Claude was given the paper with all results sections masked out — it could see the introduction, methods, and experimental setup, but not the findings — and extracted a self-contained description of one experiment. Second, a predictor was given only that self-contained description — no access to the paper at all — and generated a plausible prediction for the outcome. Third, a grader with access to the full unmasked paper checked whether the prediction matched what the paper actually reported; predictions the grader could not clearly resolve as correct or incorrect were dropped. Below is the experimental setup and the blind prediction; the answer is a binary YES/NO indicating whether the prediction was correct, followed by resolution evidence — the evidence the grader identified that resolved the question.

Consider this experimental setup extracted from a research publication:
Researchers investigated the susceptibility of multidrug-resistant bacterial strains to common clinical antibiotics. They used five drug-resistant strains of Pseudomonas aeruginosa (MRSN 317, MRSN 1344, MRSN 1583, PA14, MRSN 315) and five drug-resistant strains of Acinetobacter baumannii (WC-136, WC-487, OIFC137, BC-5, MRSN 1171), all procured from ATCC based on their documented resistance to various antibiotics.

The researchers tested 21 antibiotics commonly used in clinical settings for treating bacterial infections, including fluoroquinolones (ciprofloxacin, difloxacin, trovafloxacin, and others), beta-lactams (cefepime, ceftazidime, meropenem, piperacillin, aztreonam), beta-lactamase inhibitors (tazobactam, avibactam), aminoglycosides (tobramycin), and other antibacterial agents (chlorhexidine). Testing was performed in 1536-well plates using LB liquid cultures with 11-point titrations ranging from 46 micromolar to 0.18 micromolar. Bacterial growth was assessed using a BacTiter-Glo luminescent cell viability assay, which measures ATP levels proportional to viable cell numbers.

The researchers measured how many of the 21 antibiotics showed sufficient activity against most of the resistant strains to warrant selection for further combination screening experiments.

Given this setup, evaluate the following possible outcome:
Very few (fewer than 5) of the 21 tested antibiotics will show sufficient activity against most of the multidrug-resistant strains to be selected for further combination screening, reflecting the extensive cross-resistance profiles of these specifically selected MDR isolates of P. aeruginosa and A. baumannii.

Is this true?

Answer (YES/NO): NO